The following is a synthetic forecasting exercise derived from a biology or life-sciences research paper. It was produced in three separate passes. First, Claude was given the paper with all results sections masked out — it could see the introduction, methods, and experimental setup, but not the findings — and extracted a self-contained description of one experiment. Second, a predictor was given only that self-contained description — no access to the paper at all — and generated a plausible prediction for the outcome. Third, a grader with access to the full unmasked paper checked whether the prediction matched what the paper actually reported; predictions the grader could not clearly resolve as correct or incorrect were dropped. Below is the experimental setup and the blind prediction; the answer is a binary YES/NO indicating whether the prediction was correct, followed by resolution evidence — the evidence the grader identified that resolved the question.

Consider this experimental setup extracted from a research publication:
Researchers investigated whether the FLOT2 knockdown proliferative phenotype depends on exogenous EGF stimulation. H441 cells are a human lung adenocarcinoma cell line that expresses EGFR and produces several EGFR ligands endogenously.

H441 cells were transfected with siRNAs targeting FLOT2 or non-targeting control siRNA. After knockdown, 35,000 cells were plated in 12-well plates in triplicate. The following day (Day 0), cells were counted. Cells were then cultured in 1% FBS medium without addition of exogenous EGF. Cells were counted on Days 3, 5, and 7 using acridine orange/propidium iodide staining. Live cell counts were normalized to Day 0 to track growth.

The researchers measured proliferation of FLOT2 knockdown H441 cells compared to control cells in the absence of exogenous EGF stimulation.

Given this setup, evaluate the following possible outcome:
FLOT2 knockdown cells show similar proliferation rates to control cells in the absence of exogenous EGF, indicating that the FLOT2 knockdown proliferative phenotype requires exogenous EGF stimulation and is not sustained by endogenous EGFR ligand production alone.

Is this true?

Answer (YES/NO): NO